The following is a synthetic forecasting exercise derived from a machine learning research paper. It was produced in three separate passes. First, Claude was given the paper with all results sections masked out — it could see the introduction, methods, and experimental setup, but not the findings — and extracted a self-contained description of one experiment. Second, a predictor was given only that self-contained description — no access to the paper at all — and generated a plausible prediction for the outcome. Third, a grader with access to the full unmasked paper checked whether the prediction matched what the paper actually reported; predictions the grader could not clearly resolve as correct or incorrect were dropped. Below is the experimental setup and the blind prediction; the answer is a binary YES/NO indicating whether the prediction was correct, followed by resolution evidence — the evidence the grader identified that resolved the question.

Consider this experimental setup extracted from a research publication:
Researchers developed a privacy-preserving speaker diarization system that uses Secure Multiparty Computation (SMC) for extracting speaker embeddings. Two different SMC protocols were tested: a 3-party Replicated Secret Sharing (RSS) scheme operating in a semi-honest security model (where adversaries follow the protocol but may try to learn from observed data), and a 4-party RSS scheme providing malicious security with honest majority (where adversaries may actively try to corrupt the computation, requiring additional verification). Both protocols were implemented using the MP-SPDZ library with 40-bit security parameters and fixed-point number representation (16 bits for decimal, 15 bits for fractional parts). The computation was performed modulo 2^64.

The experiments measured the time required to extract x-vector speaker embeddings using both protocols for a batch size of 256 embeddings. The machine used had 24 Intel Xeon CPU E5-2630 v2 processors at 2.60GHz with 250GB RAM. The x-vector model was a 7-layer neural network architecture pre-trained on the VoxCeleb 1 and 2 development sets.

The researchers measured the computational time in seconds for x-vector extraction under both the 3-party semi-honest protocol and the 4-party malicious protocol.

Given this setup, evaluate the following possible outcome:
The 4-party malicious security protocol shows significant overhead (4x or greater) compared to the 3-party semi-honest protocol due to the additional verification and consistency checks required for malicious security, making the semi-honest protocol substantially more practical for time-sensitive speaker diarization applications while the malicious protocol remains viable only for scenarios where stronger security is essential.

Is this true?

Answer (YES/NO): NO